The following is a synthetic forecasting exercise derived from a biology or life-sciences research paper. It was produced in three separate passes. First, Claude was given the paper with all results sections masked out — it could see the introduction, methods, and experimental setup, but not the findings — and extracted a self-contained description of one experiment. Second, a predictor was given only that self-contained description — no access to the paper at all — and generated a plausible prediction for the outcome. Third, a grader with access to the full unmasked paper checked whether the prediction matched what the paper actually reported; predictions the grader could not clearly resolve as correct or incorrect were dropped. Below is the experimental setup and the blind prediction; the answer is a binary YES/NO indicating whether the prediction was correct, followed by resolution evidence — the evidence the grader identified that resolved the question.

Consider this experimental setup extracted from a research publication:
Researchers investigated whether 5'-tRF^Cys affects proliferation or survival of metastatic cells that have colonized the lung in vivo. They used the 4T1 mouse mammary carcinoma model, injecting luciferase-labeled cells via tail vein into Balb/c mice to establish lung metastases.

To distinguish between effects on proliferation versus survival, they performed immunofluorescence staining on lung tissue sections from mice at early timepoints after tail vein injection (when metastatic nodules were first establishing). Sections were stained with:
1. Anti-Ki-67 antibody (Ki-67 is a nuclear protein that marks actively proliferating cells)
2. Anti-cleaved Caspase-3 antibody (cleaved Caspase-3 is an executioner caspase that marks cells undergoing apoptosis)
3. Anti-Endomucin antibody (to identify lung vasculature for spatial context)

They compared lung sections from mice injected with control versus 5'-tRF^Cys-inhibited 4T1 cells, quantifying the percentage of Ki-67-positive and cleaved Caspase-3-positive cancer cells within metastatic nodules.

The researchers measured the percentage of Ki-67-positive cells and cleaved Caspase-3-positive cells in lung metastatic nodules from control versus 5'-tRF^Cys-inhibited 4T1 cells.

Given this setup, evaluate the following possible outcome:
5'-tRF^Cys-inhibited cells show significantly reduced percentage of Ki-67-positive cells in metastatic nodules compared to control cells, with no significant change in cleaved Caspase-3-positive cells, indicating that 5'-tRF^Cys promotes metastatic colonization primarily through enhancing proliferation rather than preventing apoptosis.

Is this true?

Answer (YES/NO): NO